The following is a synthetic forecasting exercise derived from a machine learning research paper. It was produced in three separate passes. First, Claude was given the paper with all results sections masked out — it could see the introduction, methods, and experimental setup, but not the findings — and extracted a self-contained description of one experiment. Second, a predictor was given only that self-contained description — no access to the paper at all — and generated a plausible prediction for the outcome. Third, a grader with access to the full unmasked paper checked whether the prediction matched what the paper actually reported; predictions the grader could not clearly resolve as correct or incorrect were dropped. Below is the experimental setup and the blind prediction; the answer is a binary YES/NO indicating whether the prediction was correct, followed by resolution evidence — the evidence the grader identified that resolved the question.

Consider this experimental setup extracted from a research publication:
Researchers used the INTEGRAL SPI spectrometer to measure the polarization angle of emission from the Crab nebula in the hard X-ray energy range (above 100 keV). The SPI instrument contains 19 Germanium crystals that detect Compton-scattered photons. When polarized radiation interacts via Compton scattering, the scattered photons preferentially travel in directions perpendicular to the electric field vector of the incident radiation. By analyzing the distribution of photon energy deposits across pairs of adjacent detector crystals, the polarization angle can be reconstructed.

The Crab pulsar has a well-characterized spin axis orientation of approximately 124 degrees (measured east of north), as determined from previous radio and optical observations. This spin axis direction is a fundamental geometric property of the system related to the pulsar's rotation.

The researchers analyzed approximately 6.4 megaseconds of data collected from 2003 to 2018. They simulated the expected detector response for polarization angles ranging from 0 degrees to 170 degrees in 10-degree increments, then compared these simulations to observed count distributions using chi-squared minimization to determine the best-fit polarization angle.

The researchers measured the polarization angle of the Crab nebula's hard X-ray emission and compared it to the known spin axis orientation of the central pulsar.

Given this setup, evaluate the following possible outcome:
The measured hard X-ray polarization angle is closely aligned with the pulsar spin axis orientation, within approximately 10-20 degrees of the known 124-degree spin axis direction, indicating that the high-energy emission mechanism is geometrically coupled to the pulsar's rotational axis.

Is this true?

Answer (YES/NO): YES